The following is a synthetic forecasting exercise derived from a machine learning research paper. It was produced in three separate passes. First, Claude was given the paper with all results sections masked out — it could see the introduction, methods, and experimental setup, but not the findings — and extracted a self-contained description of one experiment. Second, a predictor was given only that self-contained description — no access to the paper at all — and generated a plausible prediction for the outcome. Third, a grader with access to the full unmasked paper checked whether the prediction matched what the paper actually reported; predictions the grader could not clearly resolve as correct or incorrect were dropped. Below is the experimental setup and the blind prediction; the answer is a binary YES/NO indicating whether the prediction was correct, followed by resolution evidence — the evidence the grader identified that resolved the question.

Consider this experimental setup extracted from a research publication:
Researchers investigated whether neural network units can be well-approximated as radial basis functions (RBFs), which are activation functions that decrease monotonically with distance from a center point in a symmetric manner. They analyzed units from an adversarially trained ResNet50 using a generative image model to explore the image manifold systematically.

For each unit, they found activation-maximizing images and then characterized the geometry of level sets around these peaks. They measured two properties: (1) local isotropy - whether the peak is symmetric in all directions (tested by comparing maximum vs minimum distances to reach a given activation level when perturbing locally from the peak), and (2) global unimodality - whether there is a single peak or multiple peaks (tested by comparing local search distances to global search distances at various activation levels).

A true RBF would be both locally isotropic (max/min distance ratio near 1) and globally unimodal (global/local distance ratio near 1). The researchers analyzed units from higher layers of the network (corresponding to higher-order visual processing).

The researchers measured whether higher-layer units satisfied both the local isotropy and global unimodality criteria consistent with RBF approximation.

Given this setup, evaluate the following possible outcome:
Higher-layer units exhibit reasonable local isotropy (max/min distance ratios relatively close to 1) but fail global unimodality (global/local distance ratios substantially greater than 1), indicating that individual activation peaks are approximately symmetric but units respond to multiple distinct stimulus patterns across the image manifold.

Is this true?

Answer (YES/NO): YES